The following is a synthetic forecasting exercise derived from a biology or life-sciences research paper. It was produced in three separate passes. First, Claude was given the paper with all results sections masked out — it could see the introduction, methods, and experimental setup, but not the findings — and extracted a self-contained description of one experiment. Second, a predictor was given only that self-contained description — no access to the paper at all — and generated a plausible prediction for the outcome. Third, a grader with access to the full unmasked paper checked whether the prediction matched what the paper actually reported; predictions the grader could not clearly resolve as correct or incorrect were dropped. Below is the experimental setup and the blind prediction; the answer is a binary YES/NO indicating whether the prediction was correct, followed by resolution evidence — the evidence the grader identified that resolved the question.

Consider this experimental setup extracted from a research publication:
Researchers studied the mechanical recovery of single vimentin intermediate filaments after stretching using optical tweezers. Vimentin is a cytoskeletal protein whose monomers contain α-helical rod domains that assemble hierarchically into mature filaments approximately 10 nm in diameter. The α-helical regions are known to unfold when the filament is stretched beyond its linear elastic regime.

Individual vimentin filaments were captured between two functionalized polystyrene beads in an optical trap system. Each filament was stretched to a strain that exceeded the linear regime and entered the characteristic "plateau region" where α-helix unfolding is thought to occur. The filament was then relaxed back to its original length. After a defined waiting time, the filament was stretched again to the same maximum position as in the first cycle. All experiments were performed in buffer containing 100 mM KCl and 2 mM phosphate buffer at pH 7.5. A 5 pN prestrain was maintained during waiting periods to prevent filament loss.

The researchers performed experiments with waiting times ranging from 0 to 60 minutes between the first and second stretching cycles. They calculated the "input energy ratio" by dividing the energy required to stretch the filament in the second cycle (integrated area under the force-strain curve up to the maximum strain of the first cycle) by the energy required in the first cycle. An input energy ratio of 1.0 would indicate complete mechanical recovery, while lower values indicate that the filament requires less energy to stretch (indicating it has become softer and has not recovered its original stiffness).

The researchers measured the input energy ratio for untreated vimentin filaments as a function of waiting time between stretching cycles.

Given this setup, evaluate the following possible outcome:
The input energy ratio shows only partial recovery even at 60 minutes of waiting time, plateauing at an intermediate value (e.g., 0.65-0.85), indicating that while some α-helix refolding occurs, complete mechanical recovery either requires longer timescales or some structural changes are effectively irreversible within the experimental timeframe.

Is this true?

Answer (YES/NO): NO